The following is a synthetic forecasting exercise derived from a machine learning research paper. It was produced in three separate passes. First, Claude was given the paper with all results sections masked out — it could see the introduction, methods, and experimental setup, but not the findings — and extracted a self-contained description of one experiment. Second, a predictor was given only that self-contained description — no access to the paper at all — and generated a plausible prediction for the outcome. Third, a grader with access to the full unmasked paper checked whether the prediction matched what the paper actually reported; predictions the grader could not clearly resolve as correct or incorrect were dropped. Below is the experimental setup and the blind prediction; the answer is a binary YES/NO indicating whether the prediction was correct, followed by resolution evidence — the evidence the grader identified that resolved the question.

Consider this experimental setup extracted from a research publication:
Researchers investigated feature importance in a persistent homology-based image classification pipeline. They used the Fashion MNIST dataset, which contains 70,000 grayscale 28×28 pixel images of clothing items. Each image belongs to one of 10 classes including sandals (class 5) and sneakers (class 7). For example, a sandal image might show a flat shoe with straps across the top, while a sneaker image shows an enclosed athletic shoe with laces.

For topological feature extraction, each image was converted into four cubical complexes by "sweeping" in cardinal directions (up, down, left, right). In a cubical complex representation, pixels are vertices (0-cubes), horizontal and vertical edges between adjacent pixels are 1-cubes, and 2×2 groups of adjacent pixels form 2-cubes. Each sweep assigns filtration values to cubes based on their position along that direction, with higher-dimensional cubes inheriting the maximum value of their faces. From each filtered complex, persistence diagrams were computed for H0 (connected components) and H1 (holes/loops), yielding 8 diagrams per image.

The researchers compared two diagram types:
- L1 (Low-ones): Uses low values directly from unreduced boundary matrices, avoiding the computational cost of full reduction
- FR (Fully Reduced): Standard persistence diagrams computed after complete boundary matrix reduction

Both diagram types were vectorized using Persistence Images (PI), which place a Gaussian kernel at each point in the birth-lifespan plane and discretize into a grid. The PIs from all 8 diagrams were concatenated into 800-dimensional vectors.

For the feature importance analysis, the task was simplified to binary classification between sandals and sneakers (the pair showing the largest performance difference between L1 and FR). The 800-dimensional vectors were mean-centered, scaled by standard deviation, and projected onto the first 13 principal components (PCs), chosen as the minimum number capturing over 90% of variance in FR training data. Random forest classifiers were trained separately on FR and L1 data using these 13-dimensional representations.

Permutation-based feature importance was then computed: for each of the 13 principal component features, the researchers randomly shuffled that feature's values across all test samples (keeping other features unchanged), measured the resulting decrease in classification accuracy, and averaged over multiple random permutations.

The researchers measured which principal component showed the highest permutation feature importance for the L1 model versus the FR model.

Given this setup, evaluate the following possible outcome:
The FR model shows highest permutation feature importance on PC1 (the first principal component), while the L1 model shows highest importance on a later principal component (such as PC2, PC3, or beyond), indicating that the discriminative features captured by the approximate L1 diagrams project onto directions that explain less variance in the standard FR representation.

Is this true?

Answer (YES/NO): NO